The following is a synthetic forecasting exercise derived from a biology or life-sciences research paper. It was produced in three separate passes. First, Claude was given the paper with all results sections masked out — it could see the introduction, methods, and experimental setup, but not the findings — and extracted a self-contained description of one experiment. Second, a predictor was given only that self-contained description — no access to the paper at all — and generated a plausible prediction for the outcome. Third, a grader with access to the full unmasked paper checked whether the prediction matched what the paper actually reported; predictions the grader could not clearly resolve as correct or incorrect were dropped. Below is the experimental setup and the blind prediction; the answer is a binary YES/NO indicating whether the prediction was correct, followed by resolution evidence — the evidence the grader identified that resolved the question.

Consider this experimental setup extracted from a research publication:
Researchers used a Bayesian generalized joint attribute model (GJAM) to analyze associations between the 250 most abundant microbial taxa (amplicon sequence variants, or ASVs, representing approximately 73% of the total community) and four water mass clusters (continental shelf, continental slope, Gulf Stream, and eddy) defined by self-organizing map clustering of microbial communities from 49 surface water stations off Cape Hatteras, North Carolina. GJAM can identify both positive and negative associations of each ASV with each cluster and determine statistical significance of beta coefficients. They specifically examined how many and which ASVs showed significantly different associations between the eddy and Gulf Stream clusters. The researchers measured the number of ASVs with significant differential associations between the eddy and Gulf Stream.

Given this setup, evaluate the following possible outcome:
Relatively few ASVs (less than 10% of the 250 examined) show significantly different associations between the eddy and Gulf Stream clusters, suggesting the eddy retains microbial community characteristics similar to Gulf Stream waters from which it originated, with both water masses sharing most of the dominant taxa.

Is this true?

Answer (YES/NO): YES